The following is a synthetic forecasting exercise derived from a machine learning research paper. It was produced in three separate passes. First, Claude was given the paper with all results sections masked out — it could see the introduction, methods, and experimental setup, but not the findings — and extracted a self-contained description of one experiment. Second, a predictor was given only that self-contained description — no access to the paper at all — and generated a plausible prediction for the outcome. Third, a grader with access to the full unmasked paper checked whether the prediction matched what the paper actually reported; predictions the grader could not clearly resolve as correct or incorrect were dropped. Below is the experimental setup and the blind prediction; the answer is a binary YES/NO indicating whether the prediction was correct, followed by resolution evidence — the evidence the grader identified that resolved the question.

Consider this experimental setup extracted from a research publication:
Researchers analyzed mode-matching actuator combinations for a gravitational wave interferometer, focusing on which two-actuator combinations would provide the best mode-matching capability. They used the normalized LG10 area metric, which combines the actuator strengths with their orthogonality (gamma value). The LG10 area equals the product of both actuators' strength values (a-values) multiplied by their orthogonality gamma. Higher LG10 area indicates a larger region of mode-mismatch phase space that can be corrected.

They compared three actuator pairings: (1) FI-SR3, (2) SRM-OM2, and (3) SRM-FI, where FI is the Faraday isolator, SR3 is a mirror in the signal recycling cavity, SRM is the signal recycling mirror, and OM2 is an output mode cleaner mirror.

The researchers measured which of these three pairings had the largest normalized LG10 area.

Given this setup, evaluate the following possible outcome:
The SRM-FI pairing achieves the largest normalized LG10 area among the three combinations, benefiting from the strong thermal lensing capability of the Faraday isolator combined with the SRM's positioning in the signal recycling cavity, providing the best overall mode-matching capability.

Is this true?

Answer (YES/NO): NO